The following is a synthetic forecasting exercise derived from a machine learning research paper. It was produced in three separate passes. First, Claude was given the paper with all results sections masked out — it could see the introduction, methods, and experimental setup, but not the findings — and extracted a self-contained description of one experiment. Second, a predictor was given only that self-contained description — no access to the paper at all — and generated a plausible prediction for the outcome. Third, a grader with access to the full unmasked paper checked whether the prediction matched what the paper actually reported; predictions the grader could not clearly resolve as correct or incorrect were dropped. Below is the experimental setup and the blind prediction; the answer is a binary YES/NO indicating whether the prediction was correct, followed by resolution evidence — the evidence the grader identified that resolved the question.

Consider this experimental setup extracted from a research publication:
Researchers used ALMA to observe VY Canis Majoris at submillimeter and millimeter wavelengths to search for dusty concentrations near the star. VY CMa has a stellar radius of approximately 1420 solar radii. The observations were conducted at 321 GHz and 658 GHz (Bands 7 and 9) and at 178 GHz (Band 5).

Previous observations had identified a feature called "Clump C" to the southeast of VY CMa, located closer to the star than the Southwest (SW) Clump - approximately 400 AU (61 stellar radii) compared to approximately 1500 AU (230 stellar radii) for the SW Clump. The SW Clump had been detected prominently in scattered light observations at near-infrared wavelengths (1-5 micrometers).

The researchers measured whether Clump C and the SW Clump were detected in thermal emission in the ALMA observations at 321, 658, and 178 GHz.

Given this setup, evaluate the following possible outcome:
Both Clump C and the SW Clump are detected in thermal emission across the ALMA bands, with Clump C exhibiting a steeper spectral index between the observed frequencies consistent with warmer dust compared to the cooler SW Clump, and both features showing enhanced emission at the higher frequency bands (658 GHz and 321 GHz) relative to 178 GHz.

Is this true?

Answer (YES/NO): NO